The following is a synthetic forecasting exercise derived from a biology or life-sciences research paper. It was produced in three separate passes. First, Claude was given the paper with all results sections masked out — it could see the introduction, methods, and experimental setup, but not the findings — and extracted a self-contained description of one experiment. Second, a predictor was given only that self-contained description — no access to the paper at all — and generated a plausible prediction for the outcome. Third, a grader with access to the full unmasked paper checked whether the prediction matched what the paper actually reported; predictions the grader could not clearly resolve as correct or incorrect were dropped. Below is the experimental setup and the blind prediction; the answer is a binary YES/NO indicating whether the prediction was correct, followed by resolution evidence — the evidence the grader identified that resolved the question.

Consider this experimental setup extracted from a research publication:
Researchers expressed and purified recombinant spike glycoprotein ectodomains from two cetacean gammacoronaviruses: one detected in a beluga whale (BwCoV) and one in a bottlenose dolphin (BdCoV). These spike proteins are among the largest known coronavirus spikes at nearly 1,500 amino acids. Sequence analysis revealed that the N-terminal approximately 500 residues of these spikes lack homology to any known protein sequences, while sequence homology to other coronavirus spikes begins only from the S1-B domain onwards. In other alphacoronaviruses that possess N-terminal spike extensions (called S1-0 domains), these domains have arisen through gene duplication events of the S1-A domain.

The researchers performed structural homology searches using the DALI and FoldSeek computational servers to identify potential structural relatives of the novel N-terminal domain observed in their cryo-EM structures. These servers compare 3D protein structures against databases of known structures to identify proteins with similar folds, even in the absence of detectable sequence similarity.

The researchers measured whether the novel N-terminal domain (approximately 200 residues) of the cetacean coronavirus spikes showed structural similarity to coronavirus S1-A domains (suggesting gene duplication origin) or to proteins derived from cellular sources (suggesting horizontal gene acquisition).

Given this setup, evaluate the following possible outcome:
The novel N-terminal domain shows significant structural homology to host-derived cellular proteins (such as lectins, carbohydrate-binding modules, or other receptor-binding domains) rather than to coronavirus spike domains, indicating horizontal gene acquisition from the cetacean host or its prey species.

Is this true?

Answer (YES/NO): YES